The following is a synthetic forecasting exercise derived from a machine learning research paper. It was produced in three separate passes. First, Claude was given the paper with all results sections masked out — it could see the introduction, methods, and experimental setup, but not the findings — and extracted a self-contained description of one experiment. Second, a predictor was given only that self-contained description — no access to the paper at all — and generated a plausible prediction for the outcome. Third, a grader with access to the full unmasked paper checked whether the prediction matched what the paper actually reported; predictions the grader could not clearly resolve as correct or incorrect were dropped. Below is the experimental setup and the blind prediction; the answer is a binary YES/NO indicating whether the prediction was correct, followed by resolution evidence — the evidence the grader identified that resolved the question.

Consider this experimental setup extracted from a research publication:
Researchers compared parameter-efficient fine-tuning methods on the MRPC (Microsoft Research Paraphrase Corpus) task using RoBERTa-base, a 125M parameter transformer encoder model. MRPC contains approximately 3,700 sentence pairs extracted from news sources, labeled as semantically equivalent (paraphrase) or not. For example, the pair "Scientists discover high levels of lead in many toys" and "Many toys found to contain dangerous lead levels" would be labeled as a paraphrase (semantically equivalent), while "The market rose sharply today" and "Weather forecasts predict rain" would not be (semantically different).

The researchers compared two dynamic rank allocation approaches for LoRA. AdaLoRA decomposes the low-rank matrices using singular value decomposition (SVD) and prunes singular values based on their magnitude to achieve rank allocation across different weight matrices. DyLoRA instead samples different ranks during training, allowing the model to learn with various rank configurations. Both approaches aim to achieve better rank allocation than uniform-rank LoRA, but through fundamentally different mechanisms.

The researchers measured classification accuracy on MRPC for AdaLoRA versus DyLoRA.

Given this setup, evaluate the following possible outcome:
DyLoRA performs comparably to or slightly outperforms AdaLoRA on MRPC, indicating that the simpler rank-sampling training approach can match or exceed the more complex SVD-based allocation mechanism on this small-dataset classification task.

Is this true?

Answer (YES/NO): YES